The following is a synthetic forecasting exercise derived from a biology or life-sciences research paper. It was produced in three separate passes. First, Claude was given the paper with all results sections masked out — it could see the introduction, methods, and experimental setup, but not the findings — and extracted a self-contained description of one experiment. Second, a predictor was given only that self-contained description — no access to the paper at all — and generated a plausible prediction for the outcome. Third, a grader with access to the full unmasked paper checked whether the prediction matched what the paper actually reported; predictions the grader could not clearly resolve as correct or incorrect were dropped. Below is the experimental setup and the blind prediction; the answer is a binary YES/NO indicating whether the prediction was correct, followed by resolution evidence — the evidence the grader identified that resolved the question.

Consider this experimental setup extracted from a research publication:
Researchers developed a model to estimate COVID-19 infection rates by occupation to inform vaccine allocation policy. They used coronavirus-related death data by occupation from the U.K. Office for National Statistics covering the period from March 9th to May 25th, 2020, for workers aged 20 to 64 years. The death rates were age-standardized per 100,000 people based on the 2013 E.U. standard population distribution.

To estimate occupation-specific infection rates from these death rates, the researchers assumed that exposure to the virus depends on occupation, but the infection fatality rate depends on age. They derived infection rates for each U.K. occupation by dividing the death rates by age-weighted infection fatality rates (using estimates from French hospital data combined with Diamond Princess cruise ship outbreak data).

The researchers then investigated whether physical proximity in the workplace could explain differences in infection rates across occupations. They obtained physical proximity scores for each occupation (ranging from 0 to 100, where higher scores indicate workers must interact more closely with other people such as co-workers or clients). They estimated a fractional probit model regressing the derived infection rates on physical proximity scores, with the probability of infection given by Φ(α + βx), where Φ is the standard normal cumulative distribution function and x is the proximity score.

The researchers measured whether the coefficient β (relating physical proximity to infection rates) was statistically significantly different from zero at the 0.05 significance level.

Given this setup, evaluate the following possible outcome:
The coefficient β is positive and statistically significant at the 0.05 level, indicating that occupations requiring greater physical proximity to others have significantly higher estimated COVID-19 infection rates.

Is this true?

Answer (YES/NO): YES